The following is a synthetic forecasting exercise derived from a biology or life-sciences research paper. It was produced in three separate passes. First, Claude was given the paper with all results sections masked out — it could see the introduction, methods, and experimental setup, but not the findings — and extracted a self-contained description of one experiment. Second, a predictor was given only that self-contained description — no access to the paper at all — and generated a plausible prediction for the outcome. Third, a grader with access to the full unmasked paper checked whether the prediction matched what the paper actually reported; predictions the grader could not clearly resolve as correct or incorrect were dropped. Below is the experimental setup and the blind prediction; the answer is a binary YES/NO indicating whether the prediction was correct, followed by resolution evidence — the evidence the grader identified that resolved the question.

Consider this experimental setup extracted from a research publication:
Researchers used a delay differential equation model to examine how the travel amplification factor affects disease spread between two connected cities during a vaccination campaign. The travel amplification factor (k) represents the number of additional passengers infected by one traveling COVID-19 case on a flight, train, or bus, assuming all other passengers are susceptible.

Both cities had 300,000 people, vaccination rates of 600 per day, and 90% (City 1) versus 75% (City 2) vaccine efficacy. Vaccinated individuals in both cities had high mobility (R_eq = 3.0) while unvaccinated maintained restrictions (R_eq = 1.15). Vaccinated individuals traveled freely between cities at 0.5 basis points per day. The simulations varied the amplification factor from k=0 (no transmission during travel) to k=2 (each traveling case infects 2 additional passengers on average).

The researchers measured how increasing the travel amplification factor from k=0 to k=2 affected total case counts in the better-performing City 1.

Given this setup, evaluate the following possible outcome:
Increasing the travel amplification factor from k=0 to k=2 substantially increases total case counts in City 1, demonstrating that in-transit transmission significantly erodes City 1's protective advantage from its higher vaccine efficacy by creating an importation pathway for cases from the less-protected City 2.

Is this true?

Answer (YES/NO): NO